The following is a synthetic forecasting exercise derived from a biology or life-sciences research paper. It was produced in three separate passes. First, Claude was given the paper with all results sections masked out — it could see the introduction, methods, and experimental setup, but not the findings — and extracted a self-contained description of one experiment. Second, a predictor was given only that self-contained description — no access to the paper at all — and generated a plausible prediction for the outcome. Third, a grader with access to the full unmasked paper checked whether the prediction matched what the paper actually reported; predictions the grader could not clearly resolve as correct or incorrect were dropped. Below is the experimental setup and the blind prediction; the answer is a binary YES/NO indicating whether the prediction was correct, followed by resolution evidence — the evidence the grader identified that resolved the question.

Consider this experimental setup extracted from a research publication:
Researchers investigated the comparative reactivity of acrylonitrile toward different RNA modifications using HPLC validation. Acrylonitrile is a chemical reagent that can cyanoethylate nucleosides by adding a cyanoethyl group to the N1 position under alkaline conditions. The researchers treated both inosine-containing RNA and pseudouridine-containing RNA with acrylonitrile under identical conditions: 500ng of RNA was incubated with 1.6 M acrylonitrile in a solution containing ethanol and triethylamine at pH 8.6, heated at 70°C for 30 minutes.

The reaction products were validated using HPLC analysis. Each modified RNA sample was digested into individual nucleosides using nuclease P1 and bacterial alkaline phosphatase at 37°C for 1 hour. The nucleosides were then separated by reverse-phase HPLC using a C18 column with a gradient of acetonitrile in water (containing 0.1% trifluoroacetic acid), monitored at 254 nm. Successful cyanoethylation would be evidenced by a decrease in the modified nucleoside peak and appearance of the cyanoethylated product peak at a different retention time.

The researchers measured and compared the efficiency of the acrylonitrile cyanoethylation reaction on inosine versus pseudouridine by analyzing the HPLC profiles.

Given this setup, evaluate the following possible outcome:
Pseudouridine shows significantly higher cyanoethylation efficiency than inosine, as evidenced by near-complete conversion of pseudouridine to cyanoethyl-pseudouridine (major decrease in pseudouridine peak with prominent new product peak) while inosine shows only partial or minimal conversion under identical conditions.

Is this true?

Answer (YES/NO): NO